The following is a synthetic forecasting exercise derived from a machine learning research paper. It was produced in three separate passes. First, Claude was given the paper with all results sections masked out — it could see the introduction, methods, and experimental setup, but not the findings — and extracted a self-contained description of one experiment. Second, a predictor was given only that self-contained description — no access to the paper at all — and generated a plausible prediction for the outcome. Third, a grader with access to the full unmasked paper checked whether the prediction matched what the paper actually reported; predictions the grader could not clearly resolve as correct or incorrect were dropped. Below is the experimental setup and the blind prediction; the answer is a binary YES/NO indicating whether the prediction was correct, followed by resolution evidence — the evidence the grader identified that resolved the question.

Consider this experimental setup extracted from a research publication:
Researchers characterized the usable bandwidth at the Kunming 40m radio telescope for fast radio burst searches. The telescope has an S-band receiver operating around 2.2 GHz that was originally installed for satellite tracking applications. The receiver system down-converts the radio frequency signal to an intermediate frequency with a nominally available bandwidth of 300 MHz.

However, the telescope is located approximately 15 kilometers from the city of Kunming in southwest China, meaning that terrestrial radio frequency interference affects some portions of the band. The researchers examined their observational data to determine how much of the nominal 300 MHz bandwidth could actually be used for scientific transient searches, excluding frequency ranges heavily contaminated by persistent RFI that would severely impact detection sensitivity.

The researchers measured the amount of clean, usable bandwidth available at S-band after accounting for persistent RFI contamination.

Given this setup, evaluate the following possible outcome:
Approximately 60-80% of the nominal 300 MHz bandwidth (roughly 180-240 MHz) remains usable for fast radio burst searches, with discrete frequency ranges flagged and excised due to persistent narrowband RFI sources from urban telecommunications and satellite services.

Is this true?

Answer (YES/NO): NO